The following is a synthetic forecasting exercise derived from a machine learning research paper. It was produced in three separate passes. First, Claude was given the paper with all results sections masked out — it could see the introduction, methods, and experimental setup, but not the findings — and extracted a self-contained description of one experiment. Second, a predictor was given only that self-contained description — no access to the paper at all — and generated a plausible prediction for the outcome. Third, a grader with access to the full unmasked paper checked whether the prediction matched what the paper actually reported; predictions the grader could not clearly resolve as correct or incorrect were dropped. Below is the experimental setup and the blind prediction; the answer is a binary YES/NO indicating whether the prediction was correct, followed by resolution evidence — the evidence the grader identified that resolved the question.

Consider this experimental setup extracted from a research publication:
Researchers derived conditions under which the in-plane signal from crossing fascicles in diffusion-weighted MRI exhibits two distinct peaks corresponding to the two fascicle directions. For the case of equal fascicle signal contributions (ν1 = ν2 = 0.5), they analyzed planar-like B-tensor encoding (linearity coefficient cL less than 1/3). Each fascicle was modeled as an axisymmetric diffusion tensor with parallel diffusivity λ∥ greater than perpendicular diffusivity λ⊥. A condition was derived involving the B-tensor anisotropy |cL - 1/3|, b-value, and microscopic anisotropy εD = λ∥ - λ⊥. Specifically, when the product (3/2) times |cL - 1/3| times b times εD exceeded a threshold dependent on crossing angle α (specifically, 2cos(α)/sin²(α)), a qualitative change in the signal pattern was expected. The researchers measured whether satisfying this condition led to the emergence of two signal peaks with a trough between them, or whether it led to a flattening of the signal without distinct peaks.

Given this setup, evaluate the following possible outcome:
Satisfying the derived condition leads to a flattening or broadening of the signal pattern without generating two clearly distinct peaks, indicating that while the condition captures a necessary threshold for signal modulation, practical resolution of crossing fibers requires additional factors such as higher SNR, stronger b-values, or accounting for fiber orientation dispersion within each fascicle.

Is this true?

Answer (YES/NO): NO